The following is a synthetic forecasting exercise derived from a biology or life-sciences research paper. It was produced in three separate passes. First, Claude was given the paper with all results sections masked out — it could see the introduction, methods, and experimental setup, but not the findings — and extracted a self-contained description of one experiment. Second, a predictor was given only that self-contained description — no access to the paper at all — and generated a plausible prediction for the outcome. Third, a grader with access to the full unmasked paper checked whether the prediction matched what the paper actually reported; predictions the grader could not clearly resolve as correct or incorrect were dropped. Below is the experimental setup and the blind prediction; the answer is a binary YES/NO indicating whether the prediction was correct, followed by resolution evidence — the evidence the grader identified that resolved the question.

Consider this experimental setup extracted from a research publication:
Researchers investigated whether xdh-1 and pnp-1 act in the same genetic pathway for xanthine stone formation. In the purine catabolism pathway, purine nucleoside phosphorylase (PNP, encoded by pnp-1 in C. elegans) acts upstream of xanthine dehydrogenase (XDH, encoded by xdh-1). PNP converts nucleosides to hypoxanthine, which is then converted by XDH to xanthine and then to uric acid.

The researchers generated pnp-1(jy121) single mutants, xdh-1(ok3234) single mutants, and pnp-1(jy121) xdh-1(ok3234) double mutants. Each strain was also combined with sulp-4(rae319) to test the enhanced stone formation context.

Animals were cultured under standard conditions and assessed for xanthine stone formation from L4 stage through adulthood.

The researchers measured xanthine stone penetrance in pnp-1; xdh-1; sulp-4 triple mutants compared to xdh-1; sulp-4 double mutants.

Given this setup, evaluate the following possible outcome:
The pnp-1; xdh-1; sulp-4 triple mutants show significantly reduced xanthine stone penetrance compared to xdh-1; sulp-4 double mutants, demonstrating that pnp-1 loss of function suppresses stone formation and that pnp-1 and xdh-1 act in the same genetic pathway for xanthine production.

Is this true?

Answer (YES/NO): YES